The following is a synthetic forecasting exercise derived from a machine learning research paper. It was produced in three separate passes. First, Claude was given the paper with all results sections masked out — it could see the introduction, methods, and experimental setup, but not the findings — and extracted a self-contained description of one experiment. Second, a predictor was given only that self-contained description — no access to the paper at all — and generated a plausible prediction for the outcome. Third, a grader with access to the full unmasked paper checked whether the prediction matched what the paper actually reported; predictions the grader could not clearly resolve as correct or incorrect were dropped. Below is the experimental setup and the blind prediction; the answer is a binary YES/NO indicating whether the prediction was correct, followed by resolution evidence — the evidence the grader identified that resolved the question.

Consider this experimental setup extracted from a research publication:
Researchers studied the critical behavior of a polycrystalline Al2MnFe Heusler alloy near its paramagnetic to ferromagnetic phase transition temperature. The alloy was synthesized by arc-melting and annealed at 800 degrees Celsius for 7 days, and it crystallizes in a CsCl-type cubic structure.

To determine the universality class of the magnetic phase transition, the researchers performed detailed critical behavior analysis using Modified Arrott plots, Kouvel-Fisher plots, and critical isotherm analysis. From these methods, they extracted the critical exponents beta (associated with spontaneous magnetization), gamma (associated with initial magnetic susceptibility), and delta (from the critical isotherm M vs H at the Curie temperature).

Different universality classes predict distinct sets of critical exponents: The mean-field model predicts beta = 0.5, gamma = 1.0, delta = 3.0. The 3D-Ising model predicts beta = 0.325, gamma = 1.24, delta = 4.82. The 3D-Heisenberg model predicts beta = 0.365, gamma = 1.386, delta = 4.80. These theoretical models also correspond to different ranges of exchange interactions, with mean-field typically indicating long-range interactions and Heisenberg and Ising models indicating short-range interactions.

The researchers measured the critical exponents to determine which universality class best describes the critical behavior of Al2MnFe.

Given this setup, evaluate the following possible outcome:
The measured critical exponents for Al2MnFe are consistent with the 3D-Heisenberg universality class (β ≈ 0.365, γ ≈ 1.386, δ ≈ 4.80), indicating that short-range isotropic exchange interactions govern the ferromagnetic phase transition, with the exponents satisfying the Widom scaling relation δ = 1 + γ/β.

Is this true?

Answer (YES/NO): YES